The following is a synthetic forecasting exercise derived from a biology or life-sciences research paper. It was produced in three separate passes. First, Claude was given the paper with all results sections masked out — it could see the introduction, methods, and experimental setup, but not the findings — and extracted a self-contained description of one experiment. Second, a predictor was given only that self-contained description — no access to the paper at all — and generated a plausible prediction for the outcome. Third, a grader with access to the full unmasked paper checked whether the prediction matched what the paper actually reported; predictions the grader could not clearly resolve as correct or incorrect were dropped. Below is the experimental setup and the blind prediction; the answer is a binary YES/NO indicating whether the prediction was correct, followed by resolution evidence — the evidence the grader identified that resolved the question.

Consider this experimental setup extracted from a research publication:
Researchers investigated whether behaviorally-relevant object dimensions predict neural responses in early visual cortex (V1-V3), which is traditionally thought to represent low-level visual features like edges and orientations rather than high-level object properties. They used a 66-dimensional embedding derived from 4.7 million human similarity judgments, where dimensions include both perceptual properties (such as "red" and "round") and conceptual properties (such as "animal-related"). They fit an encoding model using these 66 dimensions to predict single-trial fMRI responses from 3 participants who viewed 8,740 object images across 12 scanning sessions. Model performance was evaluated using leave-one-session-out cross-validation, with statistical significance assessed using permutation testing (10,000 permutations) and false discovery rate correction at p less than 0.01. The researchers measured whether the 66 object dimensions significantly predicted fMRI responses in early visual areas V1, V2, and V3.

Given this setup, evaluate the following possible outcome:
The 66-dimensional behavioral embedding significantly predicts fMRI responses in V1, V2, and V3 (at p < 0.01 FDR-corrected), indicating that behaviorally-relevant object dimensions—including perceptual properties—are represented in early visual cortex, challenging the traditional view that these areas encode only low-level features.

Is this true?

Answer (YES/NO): YES